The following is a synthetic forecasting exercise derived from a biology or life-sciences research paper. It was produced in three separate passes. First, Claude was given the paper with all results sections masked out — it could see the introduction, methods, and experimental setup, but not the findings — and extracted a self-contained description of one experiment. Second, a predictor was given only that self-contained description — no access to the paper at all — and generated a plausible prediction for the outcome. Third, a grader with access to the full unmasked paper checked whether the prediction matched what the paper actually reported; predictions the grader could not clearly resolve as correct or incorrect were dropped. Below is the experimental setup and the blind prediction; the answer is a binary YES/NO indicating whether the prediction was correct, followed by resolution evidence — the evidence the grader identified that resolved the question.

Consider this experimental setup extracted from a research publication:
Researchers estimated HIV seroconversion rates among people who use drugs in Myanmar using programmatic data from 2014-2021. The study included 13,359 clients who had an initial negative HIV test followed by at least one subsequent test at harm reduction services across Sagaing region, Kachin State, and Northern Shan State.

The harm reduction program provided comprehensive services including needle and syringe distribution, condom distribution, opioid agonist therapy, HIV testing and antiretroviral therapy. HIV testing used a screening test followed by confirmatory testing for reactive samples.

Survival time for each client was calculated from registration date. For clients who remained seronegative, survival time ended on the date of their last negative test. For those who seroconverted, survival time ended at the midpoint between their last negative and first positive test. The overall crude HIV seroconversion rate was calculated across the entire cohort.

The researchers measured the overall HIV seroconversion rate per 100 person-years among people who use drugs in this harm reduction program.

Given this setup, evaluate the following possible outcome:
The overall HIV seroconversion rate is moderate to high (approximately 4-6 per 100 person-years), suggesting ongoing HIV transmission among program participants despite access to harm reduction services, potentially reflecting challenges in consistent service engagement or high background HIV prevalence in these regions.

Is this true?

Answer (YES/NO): NO